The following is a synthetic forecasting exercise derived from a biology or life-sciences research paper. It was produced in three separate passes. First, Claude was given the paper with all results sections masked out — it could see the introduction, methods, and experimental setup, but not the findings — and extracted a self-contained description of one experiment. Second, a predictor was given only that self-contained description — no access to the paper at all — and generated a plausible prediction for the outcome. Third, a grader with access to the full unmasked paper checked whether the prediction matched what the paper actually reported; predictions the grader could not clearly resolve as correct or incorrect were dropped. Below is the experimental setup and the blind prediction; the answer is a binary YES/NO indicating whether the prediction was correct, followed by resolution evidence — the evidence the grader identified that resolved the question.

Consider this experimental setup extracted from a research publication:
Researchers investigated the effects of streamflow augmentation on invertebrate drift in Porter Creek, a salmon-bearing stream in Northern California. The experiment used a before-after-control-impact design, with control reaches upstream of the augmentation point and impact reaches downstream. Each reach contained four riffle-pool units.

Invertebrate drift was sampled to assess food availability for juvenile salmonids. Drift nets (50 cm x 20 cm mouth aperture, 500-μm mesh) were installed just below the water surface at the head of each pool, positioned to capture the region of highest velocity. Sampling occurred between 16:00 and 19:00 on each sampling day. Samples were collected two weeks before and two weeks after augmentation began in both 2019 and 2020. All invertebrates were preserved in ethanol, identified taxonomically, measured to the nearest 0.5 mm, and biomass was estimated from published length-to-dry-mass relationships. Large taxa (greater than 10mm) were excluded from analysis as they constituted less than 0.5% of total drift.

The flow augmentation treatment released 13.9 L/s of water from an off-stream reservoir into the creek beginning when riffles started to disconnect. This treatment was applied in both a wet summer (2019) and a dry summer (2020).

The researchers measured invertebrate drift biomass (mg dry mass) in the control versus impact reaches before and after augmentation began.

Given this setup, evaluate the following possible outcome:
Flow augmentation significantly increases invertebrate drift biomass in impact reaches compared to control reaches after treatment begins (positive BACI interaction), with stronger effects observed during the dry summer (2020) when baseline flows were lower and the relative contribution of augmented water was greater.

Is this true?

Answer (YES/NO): YES